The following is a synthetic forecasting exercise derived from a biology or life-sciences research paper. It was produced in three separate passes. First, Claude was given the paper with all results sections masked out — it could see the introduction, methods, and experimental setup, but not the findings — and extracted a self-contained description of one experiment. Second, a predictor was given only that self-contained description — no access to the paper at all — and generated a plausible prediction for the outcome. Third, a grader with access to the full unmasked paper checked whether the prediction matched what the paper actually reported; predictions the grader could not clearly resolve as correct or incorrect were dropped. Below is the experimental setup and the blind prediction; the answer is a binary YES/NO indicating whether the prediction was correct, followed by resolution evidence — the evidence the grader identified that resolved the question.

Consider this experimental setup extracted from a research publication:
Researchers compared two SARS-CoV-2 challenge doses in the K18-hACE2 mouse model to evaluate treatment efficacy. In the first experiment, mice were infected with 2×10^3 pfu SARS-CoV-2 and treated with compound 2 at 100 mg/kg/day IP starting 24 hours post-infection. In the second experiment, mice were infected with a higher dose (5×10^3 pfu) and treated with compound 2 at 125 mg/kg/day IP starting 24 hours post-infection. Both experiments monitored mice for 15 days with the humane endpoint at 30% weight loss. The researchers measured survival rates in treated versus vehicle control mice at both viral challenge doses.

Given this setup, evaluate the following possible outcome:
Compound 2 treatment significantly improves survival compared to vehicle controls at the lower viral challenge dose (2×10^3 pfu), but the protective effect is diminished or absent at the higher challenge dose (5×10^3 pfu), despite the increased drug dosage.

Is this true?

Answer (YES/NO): NO